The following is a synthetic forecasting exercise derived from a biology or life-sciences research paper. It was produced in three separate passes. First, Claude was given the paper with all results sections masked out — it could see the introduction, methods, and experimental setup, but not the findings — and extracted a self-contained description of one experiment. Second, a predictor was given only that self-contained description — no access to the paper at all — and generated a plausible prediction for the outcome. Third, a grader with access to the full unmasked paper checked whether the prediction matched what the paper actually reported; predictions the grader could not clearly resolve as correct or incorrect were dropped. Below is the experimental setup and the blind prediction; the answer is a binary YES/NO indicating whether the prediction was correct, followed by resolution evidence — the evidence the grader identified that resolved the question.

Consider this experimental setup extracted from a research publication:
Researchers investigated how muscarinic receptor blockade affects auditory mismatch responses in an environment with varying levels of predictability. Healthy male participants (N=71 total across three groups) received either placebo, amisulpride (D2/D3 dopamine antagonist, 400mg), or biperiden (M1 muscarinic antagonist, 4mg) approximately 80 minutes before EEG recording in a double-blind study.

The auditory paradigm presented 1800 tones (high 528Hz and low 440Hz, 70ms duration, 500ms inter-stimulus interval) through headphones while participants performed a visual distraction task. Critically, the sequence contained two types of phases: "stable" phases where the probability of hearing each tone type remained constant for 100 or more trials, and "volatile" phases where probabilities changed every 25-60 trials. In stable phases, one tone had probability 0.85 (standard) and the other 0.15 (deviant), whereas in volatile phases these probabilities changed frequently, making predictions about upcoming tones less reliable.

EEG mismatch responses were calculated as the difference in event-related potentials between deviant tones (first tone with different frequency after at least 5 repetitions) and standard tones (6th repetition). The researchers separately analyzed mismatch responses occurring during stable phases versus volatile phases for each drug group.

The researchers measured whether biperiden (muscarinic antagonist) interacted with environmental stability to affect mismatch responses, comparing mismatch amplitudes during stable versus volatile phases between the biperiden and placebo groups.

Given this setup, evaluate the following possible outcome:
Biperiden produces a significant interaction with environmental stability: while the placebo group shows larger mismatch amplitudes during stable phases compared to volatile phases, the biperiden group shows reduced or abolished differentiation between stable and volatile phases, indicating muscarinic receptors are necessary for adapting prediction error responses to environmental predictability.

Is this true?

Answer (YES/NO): NO